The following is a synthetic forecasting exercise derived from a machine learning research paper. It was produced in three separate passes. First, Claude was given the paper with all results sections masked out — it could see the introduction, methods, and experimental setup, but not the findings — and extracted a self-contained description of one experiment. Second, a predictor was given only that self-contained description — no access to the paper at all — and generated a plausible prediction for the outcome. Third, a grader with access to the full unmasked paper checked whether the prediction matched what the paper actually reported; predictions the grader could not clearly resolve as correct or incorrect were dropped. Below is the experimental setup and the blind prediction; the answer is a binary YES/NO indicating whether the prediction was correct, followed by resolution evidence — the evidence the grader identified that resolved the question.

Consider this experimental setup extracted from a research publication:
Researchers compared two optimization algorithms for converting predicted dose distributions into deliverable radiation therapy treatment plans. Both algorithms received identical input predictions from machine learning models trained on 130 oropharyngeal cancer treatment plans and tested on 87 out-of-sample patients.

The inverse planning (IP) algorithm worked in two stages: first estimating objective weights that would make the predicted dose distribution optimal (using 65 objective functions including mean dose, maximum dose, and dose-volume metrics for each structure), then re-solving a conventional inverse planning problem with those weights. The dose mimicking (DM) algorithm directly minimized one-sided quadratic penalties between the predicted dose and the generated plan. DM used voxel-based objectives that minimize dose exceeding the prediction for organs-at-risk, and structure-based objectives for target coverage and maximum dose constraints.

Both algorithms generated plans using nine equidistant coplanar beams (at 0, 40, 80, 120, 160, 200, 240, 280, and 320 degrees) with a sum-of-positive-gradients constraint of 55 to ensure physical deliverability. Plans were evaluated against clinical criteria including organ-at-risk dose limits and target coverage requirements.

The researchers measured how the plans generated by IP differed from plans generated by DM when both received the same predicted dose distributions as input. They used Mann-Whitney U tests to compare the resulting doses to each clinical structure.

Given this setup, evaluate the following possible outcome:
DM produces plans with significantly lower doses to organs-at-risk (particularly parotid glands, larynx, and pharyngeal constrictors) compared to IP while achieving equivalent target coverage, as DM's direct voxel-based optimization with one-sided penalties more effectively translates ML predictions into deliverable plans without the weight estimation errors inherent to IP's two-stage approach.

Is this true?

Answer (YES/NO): NO